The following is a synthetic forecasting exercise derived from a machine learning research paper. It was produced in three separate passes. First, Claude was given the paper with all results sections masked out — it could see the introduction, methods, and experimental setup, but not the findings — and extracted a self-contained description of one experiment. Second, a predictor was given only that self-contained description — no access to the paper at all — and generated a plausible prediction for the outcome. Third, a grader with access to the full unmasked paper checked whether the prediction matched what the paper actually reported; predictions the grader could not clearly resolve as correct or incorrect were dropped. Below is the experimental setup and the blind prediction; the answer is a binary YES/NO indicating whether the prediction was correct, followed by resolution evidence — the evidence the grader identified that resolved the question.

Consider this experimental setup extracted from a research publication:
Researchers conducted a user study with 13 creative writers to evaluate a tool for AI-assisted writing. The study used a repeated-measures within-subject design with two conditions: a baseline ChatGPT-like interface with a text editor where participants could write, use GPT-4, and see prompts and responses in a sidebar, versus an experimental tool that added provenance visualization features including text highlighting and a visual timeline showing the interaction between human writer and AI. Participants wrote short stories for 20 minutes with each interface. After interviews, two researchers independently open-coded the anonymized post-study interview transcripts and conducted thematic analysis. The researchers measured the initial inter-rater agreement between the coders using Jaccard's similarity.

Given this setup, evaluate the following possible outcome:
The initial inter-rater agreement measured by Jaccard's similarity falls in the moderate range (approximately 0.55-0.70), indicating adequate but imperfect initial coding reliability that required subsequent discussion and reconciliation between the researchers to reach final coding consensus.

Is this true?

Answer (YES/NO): NO